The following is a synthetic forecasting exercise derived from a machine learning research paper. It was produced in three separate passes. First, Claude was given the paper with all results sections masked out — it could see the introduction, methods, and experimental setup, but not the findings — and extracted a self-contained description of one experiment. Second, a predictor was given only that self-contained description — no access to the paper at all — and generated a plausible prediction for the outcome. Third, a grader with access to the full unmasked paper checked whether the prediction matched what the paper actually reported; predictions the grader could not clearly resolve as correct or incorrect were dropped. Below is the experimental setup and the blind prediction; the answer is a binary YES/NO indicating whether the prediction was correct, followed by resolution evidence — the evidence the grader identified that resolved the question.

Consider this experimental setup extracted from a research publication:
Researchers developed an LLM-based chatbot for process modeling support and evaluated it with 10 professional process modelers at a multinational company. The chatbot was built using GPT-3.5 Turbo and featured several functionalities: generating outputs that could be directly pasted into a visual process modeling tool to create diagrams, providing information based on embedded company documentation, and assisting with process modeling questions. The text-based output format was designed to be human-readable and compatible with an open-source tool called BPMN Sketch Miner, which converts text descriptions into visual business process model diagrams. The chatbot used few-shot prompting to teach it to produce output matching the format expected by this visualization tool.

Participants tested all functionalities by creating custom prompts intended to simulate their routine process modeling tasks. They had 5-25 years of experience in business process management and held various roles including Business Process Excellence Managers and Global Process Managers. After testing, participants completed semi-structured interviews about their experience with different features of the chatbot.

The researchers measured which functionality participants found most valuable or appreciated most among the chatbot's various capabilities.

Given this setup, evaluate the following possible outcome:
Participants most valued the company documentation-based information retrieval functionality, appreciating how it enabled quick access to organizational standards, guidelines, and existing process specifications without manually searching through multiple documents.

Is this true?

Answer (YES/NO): NO